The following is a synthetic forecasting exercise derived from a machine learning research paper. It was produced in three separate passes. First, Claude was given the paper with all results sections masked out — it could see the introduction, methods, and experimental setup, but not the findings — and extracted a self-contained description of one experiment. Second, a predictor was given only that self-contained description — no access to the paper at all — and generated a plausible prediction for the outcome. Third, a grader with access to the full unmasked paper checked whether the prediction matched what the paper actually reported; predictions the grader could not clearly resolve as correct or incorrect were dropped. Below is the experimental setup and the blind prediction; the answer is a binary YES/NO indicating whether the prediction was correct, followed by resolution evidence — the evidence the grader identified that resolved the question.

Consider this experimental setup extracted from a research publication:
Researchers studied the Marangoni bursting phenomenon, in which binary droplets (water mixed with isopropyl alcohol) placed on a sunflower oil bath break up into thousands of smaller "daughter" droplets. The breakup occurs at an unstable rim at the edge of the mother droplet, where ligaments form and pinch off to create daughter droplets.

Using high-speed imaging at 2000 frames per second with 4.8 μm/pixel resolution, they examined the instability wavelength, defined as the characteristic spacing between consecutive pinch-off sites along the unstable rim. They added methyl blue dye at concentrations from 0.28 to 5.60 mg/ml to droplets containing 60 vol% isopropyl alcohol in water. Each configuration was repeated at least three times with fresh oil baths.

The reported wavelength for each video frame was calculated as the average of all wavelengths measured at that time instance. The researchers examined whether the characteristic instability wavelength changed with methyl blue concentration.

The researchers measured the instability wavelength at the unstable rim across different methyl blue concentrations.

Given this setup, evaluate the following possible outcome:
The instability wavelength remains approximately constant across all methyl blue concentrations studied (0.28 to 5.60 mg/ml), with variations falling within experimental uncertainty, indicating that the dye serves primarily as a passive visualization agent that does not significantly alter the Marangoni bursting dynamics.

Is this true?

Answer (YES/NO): NO